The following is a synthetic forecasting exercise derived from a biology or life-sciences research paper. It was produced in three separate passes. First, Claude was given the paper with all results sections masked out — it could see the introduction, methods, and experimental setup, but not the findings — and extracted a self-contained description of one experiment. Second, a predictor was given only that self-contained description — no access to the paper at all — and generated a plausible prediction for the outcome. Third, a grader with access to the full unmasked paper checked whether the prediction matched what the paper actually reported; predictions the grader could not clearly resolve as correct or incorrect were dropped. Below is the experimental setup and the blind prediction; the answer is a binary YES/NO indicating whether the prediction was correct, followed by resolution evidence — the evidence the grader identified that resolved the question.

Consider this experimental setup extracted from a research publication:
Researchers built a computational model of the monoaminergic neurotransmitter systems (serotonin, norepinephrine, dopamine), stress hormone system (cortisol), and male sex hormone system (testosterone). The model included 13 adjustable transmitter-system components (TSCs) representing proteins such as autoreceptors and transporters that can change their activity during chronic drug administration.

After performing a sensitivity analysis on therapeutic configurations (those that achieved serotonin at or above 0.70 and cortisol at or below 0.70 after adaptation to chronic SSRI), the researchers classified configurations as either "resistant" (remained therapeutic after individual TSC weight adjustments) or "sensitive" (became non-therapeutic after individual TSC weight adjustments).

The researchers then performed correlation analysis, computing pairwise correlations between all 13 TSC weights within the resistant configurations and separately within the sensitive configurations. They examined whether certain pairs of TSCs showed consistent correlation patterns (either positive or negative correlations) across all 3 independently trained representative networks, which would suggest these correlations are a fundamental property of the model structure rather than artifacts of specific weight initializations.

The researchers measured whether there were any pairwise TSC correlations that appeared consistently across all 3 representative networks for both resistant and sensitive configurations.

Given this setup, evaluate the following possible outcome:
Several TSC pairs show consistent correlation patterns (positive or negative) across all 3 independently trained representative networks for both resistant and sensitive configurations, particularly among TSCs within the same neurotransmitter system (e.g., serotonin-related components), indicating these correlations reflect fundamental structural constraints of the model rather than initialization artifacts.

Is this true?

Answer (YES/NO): NO